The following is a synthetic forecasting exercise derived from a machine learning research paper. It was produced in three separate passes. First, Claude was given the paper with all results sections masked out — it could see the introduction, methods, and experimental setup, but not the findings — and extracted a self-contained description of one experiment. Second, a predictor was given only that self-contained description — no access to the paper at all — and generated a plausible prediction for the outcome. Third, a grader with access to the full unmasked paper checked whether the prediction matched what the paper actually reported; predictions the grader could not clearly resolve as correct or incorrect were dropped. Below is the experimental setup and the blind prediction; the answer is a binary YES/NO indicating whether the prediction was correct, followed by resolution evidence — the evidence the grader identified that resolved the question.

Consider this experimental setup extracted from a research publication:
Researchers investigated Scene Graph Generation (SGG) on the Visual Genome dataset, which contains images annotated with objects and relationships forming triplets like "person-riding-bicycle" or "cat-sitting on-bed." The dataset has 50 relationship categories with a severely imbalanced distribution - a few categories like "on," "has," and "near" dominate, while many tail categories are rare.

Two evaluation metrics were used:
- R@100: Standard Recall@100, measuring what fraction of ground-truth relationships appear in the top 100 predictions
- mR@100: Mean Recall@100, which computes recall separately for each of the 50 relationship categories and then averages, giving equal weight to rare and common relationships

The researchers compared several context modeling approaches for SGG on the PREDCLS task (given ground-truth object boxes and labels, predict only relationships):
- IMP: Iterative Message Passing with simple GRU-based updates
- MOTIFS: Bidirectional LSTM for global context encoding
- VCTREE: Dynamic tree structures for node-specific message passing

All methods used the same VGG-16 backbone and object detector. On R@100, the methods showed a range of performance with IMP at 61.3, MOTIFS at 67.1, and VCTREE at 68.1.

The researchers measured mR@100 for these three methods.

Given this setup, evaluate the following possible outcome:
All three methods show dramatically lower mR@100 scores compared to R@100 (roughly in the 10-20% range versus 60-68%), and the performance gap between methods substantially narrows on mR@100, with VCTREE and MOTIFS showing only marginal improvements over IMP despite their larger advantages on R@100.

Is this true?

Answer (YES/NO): NO